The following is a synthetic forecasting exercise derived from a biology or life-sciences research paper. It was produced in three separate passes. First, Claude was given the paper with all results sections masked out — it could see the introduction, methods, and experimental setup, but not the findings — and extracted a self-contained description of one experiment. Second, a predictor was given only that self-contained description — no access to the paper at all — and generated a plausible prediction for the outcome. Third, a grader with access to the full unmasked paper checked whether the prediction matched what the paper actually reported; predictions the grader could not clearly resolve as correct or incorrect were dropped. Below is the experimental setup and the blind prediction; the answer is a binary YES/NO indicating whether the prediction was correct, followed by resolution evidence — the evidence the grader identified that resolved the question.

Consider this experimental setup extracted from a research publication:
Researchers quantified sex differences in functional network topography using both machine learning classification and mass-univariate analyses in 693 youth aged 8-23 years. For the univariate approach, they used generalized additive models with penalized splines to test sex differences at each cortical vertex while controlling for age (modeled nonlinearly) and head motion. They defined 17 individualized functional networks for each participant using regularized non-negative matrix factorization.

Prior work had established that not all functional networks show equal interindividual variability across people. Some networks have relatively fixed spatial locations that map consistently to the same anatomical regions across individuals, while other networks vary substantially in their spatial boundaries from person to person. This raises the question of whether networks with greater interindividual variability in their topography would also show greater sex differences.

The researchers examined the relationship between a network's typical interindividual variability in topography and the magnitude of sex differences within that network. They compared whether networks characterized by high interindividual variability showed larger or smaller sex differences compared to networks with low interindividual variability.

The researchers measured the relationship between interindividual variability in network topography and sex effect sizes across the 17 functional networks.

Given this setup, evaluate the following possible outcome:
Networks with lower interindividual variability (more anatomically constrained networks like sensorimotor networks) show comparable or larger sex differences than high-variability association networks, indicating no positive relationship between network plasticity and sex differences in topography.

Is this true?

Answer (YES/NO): NO